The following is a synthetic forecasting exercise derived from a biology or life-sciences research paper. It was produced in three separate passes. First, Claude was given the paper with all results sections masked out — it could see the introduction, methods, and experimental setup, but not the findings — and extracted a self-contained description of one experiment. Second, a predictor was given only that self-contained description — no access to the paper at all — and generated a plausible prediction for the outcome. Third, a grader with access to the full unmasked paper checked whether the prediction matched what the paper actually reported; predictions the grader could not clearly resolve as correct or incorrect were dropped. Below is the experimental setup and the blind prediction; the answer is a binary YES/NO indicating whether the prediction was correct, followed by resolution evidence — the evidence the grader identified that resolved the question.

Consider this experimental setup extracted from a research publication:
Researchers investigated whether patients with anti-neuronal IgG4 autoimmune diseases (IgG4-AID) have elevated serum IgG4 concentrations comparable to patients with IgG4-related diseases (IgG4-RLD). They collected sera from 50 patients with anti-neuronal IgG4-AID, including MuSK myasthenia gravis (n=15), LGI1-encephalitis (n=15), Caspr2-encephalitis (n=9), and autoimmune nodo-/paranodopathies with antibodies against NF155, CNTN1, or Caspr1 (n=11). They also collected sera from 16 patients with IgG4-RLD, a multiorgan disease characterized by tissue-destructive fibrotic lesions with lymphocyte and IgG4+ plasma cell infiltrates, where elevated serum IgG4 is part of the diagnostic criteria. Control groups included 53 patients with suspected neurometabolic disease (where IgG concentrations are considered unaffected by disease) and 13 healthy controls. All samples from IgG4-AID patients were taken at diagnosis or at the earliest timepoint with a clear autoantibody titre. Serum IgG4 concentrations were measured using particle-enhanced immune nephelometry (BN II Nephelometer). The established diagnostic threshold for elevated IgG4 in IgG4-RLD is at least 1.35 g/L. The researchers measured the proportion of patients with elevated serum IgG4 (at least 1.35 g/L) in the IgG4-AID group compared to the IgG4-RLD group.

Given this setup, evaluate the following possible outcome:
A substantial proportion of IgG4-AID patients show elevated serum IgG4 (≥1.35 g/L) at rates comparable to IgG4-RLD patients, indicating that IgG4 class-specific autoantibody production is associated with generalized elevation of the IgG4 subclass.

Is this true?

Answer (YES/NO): NO